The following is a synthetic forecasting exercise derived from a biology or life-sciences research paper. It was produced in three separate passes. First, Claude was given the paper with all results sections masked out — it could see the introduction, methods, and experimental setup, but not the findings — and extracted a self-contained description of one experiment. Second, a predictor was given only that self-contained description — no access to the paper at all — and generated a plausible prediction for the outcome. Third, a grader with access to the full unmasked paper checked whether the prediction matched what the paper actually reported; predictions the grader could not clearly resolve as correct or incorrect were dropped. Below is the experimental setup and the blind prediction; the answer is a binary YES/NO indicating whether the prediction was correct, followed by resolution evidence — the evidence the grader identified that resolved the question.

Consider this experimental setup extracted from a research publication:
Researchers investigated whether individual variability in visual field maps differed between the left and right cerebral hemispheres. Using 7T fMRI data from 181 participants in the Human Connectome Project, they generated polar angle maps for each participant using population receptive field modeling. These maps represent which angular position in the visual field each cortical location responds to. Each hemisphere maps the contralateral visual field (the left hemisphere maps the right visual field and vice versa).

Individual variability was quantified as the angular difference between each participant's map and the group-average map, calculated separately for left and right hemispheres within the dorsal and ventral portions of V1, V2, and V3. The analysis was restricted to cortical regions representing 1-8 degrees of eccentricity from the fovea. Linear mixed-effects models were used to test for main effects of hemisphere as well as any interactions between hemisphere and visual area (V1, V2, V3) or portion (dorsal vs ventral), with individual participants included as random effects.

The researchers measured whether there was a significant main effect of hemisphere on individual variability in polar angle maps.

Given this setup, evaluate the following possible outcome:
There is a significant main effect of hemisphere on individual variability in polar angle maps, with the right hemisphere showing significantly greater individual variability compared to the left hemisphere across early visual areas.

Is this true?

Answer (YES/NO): NO